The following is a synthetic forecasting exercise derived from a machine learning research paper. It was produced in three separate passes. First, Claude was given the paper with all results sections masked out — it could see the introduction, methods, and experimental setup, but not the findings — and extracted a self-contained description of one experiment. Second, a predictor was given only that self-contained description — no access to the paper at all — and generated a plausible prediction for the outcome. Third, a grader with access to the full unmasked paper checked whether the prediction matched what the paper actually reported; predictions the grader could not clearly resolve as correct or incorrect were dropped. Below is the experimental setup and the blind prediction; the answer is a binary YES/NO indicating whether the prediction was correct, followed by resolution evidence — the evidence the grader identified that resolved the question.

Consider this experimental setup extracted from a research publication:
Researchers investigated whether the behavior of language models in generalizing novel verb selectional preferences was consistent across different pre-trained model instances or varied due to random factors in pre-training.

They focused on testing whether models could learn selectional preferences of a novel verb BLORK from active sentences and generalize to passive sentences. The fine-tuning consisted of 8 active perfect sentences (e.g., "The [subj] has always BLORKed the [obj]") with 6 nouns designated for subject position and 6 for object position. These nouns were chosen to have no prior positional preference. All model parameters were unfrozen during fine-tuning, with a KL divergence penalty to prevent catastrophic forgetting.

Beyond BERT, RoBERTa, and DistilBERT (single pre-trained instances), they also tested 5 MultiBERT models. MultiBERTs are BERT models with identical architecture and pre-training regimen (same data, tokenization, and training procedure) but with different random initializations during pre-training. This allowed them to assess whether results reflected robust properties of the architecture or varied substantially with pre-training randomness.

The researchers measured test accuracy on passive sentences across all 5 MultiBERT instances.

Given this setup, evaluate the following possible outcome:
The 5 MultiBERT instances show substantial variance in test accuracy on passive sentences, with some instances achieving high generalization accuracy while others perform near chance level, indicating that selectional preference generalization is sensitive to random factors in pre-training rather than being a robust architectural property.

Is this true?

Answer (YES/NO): NO